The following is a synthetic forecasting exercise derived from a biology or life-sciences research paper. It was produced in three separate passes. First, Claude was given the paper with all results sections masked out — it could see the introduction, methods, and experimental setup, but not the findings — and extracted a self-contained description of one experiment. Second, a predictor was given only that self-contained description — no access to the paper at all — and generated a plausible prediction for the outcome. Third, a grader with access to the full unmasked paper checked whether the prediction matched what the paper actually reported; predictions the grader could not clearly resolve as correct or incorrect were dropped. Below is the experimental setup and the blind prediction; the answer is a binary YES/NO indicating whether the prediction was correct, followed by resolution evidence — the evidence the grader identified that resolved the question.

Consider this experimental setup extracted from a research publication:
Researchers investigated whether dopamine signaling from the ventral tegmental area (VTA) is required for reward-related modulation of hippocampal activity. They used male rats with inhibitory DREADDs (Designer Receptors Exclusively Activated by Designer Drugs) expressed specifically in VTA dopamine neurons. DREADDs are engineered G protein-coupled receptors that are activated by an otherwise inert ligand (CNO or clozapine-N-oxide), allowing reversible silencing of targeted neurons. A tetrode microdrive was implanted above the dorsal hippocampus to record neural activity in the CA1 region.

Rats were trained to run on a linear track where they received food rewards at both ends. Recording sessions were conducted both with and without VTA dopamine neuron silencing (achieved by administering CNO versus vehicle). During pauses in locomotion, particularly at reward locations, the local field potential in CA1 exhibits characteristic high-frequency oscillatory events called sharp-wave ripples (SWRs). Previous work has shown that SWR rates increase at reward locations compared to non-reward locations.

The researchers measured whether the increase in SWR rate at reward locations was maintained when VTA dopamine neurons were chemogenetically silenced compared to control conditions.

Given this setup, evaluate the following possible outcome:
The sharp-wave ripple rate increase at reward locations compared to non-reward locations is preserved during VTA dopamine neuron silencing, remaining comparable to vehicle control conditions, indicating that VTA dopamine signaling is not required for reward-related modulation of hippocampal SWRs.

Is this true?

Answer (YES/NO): NO